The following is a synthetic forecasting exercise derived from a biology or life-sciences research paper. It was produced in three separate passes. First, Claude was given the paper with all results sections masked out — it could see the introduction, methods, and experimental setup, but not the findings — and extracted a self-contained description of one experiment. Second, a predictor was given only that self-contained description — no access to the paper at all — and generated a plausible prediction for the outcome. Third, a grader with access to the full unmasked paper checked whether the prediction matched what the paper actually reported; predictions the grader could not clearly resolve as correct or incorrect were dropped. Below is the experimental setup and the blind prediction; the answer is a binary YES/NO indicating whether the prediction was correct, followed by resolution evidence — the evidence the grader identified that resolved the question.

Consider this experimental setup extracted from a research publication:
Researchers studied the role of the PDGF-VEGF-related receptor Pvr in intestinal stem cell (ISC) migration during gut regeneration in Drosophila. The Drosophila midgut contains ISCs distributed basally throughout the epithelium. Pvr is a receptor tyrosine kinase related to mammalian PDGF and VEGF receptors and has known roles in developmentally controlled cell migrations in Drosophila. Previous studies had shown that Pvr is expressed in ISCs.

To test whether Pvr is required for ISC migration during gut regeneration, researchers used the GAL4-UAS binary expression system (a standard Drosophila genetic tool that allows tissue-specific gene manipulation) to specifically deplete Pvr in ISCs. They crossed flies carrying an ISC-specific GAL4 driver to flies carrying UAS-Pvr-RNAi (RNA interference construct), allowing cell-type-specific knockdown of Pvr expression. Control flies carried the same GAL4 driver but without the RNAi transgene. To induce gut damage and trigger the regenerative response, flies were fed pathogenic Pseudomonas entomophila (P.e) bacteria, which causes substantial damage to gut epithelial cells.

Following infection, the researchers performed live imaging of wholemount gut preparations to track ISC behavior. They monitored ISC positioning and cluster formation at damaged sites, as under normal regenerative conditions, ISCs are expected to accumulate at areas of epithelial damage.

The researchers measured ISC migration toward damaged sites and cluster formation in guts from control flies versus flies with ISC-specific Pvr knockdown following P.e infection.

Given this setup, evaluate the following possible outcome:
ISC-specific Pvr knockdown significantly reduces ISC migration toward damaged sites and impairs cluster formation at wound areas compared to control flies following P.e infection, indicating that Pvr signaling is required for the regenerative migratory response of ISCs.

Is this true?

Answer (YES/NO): YES